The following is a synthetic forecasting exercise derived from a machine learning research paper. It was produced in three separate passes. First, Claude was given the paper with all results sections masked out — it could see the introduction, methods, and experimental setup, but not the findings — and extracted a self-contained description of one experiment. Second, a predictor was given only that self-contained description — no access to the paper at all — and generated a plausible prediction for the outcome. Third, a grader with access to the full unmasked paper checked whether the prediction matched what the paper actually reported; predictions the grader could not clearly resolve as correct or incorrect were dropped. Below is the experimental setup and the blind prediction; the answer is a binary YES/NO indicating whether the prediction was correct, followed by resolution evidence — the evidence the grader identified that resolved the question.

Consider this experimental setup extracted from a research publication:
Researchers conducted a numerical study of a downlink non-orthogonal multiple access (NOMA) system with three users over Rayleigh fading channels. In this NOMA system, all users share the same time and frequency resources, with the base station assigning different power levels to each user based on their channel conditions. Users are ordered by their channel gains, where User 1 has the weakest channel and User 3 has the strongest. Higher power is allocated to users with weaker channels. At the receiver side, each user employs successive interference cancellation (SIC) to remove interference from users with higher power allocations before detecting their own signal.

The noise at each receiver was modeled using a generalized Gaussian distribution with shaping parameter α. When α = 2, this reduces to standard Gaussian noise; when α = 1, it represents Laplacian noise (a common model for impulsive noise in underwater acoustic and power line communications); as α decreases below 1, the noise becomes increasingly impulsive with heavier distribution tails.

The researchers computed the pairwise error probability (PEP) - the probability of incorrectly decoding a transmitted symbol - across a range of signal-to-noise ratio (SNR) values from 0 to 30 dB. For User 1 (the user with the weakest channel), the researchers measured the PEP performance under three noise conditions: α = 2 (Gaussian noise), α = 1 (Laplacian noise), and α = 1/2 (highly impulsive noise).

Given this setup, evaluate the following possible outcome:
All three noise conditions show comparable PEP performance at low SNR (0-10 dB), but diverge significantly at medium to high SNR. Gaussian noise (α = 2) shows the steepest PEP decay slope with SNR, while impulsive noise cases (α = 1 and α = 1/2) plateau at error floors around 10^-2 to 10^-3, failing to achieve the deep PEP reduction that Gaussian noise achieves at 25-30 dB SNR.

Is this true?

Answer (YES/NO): NO